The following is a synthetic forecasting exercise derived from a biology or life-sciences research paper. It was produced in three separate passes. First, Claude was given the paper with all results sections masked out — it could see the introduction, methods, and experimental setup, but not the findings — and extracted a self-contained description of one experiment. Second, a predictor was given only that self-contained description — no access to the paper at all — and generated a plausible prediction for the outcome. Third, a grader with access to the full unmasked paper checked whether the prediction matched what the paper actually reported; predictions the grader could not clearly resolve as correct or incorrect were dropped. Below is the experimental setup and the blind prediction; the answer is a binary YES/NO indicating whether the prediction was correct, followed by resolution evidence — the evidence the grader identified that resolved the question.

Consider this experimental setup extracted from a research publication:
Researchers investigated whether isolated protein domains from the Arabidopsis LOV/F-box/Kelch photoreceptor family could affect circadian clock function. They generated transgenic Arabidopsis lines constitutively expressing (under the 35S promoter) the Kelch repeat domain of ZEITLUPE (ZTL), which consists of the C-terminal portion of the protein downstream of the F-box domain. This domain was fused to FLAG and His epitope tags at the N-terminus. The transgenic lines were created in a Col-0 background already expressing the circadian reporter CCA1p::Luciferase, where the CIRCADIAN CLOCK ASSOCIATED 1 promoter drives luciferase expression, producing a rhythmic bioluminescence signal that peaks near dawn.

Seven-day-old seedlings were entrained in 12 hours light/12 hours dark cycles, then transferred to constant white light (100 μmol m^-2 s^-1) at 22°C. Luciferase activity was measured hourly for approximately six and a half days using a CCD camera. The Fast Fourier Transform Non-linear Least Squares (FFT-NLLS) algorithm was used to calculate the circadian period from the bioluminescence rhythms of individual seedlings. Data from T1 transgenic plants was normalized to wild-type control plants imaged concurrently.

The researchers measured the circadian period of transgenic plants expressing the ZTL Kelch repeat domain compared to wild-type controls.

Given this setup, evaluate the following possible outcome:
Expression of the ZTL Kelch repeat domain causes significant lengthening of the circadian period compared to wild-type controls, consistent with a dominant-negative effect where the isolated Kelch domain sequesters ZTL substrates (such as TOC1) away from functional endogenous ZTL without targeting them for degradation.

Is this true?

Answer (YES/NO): NO